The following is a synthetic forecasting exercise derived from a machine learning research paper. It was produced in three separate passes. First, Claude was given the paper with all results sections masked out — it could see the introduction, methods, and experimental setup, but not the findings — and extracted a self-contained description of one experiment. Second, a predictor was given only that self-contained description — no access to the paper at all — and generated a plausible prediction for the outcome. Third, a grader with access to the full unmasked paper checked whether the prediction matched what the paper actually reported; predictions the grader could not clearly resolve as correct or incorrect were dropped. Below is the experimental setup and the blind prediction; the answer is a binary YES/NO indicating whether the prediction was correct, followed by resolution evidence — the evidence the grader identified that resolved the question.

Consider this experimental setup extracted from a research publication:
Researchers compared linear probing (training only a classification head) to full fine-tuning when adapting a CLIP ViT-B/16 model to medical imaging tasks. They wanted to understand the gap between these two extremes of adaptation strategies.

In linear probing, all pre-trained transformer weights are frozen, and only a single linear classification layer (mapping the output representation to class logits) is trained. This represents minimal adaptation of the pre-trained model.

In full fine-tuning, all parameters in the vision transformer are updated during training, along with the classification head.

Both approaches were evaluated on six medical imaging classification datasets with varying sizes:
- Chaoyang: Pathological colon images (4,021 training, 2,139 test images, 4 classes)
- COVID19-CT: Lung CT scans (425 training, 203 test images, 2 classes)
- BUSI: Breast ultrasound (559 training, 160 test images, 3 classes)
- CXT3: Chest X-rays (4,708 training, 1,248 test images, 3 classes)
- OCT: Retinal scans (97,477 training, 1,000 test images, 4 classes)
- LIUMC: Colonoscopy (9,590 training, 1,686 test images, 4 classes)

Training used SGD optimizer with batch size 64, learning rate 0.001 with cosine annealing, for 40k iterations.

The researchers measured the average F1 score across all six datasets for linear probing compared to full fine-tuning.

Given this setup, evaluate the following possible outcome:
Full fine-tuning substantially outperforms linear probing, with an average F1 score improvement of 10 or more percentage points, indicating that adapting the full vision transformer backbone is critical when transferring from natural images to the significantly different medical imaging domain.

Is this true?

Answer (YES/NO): NO